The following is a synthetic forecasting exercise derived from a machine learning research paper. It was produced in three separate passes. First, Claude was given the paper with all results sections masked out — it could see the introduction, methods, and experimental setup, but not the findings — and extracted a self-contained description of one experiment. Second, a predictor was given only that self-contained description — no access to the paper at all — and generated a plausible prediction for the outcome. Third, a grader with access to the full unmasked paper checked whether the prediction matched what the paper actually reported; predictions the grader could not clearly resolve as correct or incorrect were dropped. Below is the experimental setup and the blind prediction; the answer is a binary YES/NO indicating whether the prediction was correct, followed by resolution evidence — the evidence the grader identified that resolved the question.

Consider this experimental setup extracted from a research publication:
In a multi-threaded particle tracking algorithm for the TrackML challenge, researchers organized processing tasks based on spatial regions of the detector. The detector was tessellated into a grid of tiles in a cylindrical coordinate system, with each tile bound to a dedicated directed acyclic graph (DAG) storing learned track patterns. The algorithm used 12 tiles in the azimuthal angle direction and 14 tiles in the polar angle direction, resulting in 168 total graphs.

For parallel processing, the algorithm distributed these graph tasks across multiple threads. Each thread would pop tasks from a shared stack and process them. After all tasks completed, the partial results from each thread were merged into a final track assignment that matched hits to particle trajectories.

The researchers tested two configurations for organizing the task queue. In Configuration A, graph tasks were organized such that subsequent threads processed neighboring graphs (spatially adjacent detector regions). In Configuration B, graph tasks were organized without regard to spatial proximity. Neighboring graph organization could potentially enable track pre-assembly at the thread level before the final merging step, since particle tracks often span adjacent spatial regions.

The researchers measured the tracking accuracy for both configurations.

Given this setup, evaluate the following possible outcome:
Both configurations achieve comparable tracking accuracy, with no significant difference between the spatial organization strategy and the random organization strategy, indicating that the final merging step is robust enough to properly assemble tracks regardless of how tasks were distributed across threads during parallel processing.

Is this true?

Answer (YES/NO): NO